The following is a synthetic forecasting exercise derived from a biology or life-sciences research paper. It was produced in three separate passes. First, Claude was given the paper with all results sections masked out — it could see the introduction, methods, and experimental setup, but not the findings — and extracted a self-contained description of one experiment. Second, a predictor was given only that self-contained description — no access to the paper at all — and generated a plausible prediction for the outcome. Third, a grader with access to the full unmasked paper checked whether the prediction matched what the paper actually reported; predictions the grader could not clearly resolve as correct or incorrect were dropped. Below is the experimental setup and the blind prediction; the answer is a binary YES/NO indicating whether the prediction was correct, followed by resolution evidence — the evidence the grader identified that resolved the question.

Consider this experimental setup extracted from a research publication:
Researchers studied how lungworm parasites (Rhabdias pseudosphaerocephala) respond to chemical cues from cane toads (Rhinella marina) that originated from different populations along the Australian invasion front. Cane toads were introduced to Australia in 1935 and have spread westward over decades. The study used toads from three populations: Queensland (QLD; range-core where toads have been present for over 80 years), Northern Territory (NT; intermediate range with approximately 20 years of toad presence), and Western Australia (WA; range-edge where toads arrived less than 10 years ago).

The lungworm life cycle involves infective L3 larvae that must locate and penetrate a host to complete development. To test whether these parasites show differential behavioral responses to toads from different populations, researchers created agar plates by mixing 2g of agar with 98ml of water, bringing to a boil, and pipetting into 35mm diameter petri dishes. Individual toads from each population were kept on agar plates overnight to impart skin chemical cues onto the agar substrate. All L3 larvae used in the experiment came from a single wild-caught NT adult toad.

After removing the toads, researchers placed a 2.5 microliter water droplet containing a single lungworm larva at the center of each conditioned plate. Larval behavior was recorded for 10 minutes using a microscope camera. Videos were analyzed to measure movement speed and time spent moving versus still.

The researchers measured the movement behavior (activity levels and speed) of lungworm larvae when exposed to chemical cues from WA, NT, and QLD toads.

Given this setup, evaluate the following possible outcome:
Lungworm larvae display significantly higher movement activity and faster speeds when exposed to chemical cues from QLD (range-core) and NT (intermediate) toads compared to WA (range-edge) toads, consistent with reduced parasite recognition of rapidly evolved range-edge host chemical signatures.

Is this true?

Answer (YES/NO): NO